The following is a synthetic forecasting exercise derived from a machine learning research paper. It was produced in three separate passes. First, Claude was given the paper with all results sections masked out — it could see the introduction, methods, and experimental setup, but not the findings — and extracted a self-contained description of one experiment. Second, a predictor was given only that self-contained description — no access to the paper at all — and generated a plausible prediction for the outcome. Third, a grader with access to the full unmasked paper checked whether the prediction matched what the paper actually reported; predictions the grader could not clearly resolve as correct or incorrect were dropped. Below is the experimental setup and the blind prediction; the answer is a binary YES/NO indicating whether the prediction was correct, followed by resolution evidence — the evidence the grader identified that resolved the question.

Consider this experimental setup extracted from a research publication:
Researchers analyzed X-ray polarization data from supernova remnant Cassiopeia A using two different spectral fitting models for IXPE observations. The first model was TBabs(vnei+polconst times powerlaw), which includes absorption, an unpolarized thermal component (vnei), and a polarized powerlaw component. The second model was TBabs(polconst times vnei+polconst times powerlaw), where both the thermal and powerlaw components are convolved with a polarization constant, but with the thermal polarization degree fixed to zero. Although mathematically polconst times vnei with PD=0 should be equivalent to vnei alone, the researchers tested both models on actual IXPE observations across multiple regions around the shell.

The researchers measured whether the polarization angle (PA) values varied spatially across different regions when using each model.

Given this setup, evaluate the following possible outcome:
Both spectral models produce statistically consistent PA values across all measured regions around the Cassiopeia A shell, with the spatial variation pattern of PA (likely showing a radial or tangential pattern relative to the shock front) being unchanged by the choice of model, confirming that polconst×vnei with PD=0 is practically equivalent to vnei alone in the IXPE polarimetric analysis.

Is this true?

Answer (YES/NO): NO